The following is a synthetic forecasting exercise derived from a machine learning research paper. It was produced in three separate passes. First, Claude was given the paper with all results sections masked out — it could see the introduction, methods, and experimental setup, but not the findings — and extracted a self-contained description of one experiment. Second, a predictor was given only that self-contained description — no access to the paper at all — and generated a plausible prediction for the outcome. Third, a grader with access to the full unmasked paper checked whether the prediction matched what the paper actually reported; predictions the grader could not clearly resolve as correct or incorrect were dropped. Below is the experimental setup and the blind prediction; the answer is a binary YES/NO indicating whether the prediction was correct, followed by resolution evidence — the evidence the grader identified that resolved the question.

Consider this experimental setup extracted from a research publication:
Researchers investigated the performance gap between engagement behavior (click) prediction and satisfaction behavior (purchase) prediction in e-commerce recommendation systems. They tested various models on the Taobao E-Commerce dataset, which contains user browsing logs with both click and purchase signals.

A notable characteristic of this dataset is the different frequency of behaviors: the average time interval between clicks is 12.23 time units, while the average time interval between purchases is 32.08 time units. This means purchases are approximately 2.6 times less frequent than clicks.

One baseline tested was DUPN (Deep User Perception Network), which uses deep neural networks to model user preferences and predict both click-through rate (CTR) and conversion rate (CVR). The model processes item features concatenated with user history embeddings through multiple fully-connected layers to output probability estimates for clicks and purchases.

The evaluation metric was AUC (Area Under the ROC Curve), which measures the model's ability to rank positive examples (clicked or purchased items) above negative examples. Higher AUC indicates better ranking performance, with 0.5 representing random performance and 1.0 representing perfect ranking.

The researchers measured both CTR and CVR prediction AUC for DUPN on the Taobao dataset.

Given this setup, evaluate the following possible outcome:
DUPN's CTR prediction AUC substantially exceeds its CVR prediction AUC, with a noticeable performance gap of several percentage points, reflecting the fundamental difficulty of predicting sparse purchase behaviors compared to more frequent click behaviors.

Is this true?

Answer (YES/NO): NO